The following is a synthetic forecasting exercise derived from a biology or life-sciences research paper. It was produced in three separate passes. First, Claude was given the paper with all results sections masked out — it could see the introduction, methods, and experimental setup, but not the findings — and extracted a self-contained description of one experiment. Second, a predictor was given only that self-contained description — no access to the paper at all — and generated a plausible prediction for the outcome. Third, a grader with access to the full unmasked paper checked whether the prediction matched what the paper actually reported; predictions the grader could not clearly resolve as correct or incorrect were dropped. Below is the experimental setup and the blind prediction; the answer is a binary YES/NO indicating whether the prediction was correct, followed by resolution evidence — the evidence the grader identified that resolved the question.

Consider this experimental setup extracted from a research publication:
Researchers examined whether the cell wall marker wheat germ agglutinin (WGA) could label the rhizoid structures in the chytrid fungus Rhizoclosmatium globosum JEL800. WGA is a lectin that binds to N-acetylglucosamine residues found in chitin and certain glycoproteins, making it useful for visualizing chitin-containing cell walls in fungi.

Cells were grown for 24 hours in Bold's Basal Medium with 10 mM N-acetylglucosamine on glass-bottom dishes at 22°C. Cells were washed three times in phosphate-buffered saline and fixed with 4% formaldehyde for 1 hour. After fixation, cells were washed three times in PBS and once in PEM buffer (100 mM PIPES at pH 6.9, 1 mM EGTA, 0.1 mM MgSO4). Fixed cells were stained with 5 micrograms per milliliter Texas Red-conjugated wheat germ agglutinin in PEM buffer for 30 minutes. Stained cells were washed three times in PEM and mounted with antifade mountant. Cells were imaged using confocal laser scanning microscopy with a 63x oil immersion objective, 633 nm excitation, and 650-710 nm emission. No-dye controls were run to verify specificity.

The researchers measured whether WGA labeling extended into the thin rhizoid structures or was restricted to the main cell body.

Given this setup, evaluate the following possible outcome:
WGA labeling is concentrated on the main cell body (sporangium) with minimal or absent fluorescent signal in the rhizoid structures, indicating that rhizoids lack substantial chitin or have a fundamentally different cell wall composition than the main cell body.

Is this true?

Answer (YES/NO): NO